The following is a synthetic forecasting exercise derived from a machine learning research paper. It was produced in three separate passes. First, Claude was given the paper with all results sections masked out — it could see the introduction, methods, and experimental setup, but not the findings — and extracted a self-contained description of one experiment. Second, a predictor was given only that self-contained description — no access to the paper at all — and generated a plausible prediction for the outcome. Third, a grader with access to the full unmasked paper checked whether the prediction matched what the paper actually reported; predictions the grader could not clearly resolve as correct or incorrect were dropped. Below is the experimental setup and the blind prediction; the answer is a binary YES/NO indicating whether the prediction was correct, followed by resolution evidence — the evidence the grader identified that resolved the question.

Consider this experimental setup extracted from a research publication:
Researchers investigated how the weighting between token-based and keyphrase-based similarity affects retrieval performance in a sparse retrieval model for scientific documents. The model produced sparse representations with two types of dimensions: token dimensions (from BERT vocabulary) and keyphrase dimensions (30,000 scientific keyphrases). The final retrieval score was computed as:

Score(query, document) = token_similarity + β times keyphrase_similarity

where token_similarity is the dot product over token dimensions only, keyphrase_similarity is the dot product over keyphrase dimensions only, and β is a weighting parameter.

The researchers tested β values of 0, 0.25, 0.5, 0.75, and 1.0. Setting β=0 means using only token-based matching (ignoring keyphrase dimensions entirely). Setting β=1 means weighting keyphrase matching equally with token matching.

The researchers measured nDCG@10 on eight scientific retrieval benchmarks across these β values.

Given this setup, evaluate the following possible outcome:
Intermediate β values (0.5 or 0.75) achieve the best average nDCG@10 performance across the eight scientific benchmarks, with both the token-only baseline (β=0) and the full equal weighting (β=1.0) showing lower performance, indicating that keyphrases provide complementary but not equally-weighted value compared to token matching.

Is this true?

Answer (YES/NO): NO